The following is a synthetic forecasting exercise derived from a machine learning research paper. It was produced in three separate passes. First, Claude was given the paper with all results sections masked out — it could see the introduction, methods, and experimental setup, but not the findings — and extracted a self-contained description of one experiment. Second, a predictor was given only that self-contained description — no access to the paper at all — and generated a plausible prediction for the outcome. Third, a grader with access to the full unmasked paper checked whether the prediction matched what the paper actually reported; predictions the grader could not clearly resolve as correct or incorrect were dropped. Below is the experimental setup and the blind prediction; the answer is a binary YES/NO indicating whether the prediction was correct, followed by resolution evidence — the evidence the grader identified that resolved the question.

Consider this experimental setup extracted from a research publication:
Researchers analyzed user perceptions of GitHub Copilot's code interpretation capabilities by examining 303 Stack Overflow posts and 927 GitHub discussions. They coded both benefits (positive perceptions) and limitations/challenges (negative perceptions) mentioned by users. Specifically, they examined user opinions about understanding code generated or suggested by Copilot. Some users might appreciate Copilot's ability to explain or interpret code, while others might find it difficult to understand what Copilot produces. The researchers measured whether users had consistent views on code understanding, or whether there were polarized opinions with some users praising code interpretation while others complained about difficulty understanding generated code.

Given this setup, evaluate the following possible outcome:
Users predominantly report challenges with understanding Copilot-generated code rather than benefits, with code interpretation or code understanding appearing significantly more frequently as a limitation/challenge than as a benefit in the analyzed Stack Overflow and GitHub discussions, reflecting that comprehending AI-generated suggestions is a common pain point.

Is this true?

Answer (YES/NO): YES